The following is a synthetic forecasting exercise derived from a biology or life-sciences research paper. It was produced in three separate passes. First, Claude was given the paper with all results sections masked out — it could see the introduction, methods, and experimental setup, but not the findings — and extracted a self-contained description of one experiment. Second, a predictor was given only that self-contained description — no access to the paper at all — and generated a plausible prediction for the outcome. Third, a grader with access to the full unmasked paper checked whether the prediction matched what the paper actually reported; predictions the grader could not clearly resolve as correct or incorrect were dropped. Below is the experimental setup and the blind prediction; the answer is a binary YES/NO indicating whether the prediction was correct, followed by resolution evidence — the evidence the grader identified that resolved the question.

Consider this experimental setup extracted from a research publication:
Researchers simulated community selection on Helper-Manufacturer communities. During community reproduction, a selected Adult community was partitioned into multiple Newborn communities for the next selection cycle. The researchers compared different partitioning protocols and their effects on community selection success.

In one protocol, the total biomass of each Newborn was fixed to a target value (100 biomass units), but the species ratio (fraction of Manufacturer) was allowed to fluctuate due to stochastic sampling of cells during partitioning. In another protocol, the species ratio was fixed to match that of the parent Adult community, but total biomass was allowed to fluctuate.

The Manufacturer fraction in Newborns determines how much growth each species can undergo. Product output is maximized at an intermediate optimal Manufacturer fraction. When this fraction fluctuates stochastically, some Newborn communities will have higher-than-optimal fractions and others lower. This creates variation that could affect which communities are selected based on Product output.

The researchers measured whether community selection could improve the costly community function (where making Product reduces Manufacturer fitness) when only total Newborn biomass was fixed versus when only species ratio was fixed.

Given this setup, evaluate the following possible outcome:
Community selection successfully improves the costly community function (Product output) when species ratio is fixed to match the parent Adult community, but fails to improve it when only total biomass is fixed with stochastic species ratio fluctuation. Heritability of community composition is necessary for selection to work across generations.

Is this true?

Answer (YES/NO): NO